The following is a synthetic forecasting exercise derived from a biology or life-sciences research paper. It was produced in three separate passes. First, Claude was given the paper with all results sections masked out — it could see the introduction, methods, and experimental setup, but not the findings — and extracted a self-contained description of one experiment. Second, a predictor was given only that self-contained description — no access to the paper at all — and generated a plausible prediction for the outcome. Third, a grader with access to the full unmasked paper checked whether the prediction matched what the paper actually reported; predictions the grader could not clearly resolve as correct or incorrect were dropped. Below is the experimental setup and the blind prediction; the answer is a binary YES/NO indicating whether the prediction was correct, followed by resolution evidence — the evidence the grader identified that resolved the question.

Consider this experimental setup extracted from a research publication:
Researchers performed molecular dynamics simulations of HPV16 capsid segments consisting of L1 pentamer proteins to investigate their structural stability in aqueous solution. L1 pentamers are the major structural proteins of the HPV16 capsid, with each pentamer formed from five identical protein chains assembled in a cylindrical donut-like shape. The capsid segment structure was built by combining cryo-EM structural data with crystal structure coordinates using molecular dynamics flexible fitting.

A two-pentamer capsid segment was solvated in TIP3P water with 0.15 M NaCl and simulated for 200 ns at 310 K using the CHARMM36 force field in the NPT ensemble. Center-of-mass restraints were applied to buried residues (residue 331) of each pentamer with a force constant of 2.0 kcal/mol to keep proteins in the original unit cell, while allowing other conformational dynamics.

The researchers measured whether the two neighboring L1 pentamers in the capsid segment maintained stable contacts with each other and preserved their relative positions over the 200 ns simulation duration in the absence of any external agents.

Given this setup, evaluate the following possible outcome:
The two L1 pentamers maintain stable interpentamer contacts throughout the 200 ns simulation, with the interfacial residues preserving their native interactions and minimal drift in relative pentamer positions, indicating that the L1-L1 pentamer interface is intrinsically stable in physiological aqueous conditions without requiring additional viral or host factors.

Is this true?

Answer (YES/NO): NO